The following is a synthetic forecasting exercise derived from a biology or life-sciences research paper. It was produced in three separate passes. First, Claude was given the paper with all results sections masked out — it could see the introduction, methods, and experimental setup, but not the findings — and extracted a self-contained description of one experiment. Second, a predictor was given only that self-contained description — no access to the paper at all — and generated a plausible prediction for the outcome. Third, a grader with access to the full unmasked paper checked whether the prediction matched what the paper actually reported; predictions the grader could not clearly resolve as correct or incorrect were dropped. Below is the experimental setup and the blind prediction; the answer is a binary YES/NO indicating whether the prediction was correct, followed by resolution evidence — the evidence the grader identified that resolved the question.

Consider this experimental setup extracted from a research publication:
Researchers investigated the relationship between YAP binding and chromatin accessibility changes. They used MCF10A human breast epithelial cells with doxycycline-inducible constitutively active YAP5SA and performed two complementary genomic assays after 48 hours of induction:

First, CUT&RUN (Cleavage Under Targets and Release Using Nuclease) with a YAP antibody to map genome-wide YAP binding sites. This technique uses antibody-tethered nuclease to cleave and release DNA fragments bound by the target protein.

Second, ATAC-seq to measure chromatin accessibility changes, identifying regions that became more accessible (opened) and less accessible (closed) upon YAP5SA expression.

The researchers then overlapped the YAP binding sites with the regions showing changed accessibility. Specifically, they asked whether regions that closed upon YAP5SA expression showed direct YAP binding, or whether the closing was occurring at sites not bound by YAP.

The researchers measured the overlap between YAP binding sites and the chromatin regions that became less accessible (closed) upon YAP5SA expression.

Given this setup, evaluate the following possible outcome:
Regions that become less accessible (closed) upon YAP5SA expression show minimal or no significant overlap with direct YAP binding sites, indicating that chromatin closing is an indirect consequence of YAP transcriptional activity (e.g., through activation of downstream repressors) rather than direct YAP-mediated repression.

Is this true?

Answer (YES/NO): YES